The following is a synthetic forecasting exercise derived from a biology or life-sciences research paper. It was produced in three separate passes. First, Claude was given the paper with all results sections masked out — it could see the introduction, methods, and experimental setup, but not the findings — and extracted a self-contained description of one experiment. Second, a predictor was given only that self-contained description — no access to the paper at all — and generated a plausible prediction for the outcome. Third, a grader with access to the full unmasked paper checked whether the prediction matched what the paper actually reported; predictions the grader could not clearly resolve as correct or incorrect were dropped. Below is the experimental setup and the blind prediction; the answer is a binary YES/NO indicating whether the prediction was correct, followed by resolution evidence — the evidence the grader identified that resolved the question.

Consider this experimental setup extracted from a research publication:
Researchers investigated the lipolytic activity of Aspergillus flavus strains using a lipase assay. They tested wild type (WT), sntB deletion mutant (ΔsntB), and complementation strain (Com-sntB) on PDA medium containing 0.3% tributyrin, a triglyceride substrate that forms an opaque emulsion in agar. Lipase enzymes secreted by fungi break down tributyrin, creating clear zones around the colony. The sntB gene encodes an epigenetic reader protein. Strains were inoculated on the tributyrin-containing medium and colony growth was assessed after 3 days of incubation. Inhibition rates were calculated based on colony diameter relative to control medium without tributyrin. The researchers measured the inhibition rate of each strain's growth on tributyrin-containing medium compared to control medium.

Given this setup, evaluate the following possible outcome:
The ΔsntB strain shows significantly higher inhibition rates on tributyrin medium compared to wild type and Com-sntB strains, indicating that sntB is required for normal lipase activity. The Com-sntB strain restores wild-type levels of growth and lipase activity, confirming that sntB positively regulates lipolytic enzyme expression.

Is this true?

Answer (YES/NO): YES